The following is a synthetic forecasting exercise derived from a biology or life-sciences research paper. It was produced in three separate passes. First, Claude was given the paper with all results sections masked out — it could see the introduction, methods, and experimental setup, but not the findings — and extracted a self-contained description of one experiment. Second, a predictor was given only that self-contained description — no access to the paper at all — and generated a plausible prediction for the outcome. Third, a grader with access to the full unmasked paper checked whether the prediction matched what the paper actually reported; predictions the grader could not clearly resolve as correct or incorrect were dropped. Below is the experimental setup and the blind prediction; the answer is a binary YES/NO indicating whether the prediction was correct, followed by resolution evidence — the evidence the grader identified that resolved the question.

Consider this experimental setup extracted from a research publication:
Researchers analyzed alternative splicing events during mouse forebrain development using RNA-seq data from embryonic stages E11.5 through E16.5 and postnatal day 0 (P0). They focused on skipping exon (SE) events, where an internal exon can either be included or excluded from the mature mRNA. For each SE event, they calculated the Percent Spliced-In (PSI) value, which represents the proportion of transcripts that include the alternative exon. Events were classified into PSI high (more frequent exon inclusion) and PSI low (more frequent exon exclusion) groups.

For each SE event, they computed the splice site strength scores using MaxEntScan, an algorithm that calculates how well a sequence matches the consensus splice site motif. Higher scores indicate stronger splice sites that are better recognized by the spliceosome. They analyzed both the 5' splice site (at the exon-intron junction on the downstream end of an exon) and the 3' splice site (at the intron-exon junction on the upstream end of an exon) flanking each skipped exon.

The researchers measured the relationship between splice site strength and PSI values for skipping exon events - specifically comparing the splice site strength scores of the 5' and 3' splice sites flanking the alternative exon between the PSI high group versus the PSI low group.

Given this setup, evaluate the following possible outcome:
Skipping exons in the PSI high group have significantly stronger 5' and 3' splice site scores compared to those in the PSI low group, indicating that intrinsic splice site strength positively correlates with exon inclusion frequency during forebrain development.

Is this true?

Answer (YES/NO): YES